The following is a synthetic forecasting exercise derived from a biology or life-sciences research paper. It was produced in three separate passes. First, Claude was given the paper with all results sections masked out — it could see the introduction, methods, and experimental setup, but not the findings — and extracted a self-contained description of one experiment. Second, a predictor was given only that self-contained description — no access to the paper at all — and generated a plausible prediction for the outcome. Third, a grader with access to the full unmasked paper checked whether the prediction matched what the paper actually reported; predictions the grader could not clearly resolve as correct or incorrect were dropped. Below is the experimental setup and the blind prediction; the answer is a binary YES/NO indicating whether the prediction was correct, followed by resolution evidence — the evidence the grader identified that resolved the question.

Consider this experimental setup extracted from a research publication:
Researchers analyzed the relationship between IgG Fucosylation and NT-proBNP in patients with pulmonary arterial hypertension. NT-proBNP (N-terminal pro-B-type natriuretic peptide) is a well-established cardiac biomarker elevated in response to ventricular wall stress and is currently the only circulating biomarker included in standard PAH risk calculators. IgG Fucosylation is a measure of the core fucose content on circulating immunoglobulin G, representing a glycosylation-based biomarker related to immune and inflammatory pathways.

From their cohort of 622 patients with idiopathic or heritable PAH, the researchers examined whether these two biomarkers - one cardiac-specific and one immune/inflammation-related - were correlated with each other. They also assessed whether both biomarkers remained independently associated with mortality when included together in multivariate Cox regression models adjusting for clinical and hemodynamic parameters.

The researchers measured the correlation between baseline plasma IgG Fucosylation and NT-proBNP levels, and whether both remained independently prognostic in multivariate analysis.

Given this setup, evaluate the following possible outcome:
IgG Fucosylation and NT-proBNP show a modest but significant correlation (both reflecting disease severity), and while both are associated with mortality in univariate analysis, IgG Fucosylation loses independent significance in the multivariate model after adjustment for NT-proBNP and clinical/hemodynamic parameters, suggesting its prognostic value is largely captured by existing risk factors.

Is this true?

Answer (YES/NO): NO